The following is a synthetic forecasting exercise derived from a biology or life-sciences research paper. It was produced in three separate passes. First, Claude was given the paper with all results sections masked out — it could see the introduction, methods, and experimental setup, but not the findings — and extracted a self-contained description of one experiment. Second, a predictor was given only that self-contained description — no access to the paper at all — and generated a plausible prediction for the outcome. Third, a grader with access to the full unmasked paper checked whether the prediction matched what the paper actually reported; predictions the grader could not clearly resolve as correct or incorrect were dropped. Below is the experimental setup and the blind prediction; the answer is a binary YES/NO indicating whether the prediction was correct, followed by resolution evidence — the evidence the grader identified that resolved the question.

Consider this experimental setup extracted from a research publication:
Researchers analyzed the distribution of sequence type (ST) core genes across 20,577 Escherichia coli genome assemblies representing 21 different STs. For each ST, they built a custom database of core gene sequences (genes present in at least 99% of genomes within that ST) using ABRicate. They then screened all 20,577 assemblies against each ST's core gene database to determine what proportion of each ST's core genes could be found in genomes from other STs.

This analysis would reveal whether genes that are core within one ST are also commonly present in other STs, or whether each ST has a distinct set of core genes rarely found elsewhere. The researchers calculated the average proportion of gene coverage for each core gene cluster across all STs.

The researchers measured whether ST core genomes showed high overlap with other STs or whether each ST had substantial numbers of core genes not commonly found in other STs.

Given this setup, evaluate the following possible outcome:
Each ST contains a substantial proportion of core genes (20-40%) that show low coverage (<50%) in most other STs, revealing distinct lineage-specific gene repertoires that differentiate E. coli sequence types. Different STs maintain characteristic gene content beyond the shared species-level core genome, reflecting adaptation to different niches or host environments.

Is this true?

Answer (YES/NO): NO